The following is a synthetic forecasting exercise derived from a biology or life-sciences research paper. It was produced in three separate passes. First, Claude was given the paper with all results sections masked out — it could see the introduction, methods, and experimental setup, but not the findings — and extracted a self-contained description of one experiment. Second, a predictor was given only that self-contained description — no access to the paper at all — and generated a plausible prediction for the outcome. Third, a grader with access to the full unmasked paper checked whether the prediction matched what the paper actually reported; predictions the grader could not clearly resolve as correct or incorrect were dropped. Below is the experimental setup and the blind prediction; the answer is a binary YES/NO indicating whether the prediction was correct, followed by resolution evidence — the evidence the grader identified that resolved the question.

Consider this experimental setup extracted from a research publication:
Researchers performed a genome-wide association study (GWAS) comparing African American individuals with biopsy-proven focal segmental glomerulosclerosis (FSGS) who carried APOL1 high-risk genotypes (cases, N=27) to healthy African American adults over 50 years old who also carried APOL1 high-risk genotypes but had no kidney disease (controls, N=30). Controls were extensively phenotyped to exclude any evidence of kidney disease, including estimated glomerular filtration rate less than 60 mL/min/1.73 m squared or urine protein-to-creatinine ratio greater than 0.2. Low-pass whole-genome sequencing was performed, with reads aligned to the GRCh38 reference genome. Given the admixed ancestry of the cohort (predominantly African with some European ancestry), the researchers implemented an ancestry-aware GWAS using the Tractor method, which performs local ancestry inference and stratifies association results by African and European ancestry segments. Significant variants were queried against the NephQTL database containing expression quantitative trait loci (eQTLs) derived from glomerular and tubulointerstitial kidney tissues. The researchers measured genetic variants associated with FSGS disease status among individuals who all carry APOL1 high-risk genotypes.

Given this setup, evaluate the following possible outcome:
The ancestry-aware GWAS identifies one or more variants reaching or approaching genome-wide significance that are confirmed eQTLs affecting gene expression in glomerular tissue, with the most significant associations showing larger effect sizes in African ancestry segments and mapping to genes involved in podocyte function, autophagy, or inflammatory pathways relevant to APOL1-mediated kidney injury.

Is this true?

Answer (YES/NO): NO